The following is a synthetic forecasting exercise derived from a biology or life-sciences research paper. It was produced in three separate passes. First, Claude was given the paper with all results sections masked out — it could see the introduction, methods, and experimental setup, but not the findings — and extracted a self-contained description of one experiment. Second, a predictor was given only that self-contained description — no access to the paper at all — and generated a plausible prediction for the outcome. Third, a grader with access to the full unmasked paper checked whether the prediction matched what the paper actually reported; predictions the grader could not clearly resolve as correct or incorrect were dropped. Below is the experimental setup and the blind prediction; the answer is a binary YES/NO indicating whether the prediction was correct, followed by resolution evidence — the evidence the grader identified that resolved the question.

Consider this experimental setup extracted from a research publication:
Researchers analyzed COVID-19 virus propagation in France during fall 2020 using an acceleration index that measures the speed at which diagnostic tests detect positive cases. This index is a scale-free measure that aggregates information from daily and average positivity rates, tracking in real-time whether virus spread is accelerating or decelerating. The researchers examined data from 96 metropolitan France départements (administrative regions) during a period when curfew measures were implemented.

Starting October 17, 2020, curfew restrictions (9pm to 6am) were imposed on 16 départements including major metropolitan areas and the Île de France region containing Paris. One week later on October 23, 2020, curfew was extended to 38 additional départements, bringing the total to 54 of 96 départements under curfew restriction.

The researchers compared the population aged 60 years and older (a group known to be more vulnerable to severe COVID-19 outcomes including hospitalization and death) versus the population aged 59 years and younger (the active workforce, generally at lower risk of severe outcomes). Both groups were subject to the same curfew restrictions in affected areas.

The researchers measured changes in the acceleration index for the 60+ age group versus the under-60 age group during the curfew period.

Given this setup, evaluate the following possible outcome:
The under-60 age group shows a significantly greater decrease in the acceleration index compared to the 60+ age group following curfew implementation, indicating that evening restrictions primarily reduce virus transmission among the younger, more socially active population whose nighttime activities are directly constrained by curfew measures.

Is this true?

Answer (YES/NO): NO